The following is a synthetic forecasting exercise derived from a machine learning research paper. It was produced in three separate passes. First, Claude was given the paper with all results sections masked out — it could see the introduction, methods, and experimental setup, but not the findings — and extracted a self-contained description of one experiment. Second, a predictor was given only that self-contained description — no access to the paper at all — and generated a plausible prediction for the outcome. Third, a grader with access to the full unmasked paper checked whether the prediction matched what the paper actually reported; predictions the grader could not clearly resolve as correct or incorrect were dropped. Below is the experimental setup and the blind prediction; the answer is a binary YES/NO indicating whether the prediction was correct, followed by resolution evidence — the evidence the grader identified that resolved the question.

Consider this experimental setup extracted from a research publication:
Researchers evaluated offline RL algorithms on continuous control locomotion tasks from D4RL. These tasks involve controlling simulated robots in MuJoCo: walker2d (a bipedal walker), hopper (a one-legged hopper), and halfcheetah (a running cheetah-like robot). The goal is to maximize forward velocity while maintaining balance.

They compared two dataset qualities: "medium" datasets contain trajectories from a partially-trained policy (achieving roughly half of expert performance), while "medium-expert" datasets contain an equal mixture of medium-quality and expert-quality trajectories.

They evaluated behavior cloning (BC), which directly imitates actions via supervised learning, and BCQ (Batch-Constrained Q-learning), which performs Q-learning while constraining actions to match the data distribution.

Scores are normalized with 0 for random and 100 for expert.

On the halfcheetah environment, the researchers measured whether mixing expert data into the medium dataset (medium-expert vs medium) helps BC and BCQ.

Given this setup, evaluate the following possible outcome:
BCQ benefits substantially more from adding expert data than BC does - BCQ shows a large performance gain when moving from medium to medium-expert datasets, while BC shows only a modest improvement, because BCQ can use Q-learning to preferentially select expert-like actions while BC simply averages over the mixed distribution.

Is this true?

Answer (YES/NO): NO